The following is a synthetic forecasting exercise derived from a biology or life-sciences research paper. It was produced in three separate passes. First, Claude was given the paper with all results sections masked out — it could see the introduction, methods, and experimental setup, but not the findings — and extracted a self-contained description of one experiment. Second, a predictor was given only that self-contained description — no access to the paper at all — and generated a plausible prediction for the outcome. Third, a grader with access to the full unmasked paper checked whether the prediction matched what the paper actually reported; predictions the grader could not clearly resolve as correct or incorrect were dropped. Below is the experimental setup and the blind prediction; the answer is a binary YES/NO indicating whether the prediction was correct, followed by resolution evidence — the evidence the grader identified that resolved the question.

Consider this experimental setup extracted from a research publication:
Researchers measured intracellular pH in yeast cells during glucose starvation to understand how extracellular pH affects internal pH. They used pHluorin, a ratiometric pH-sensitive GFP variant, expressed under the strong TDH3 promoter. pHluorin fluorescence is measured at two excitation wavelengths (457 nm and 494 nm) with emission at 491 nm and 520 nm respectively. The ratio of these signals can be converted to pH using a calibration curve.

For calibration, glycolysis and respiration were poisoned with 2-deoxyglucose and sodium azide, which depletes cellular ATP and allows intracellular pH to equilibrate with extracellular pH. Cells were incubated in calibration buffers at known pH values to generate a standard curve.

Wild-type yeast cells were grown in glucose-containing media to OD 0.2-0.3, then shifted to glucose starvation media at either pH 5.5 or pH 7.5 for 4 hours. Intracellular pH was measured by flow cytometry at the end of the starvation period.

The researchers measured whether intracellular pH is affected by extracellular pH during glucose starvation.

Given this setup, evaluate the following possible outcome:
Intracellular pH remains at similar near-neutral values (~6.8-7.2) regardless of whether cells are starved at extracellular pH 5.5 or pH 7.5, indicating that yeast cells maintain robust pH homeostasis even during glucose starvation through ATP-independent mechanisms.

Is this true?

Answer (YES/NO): NO